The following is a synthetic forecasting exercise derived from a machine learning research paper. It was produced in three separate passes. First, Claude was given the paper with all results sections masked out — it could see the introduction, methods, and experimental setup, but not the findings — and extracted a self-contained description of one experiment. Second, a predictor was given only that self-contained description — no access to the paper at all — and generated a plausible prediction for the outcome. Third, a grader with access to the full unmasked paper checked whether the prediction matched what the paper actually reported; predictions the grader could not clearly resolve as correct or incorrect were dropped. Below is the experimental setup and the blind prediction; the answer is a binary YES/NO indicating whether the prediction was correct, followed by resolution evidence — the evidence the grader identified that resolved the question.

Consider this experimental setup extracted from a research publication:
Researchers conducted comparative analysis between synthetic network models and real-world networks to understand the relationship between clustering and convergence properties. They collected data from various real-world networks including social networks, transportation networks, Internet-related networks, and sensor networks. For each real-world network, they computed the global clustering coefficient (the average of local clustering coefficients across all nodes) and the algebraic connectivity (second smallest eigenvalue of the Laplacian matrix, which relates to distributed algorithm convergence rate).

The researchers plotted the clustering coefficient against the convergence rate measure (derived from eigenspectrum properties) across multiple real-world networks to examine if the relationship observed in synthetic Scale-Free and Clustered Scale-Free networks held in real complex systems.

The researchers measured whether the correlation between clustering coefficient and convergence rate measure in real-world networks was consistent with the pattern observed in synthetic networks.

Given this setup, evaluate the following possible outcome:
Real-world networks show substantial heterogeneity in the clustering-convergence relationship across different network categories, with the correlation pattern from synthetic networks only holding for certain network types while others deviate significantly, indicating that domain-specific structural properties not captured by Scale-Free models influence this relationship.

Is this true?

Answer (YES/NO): NO